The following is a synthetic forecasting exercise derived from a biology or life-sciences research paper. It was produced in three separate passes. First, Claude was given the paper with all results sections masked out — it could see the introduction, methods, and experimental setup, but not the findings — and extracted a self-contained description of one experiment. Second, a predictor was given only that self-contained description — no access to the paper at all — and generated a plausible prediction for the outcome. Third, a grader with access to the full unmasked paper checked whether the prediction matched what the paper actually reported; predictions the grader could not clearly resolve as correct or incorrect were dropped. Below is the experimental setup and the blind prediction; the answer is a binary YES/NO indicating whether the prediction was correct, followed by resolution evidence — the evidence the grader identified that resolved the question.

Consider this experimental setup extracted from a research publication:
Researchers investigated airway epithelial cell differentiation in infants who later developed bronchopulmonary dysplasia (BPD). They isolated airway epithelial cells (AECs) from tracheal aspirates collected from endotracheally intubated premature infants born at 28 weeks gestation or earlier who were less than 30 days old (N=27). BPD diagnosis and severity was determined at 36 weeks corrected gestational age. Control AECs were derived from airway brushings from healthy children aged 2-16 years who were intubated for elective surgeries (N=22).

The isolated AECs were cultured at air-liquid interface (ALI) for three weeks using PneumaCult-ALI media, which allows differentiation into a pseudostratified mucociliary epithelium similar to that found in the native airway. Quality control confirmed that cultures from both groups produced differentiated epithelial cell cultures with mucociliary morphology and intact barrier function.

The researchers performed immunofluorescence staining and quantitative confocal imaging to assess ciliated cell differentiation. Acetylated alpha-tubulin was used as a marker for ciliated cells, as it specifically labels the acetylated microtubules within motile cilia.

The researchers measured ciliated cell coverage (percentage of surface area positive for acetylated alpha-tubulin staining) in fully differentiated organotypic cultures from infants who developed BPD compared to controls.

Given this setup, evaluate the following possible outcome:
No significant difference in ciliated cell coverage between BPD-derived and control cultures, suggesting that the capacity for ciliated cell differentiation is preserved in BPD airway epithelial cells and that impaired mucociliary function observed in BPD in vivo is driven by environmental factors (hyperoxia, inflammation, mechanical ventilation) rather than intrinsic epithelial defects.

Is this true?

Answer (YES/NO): NO